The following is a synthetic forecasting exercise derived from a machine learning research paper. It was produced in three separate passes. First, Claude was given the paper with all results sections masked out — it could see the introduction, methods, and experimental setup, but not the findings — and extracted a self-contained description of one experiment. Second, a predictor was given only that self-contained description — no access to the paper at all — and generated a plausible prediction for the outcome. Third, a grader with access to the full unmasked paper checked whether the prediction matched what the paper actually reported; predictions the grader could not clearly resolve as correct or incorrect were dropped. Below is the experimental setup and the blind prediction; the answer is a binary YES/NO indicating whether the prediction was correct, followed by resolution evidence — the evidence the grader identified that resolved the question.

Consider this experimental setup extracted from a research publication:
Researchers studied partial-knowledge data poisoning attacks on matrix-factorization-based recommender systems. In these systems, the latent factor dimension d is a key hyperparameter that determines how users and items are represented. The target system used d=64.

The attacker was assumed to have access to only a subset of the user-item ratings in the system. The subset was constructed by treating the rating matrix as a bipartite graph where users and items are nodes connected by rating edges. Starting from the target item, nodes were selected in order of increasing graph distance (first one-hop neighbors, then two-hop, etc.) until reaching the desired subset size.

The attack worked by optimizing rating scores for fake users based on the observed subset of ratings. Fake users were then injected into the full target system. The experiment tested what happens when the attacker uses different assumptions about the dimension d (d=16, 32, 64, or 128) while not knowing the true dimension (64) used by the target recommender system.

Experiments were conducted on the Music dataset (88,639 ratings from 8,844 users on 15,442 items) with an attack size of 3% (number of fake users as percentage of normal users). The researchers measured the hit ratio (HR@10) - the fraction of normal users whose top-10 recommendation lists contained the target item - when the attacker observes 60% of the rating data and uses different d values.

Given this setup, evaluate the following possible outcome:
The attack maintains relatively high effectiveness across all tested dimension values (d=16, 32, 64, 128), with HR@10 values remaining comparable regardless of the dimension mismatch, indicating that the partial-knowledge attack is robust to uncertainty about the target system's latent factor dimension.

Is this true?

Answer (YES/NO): YES